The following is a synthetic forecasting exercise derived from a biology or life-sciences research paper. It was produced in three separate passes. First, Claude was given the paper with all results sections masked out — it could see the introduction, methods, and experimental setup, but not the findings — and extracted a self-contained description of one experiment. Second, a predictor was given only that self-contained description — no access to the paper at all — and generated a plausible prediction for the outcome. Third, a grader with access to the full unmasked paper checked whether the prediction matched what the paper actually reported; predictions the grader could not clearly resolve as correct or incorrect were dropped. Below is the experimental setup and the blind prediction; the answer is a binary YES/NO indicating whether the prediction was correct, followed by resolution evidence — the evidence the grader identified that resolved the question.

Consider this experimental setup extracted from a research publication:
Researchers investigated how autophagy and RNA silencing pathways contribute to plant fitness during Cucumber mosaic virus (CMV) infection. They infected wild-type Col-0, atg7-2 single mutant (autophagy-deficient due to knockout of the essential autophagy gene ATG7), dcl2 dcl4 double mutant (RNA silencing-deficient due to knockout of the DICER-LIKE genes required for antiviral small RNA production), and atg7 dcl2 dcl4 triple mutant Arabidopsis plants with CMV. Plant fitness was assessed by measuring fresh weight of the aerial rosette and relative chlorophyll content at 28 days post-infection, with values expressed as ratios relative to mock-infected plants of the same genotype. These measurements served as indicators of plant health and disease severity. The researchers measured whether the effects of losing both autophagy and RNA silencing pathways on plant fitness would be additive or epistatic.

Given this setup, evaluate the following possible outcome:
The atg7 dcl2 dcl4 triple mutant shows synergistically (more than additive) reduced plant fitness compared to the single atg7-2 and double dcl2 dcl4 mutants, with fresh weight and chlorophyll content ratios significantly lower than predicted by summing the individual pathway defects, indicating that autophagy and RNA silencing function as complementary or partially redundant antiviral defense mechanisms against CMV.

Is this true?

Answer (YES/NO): NO